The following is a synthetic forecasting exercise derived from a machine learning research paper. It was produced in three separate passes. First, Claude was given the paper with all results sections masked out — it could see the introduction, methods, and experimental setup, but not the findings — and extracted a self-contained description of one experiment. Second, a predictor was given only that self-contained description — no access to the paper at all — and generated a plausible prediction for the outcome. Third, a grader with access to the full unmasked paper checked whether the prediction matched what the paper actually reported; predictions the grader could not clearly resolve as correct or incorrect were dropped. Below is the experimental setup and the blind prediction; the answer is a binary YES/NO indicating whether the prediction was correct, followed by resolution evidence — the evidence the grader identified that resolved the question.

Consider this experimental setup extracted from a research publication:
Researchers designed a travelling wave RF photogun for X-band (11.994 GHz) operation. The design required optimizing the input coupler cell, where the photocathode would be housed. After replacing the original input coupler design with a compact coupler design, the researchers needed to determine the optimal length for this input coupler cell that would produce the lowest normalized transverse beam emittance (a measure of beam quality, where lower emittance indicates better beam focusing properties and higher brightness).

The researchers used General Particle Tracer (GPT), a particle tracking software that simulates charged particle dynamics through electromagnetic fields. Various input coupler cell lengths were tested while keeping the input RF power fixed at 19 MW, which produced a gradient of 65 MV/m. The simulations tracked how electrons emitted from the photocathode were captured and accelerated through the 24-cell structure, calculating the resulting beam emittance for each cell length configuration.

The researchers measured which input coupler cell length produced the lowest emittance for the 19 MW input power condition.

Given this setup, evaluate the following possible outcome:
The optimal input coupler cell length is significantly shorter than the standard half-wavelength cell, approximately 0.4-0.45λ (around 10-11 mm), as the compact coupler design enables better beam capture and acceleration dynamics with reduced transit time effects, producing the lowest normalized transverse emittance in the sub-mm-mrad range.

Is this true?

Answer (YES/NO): NO